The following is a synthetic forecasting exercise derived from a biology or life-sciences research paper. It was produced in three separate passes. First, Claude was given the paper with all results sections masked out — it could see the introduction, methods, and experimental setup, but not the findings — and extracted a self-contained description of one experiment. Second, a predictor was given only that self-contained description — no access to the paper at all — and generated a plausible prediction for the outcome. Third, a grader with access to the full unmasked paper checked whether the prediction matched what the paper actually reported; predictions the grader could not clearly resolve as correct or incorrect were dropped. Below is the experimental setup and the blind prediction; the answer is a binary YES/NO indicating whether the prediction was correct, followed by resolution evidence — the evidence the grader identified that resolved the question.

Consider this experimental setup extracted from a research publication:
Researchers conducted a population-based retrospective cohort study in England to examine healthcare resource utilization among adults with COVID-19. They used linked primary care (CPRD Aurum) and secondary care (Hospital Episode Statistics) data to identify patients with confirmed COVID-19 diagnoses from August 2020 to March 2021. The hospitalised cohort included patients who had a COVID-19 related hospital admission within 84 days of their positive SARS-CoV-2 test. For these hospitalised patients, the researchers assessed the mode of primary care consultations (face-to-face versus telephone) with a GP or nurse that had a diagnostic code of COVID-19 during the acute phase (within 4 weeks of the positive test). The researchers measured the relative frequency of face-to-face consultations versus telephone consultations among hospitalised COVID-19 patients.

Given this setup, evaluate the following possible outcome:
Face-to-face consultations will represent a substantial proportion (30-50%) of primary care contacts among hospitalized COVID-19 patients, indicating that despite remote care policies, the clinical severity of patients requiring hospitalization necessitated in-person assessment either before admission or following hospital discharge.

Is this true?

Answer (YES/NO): YES